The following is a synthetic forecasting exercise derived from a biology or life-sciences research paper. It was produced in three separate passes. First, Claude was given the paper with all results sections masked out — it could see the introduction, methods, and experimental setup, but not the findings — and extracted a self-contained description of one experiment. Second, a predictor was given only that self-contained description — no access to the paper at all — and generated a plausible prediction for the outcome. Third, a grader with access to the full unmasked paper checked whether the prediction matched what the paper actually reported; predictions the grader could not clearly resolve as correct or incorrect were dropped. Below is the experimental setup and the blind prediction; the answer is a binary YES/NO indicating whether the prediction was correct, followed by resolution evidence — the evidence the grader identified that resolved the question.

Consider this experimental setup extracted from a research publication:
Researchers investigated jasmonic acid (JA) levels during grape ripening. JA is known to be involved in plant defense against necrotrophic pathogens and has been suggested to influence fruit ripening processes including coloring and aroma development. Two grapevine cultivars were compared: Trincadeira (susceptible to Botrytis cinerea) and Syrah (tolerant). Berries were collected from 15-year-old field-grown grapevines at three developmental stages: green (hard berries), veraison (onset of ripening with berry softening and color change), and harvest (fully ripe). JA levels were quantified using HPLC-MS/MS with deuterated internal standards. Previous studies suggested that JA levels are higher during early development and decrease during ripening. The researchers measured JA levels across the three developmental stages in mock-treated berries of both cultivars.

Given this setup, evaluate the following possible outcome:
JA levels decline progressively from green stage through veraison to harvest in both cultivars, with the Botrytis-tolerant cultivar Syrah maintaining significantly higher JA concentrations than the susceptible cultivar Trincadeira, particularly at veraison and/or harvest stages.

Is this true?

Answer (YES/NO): NO